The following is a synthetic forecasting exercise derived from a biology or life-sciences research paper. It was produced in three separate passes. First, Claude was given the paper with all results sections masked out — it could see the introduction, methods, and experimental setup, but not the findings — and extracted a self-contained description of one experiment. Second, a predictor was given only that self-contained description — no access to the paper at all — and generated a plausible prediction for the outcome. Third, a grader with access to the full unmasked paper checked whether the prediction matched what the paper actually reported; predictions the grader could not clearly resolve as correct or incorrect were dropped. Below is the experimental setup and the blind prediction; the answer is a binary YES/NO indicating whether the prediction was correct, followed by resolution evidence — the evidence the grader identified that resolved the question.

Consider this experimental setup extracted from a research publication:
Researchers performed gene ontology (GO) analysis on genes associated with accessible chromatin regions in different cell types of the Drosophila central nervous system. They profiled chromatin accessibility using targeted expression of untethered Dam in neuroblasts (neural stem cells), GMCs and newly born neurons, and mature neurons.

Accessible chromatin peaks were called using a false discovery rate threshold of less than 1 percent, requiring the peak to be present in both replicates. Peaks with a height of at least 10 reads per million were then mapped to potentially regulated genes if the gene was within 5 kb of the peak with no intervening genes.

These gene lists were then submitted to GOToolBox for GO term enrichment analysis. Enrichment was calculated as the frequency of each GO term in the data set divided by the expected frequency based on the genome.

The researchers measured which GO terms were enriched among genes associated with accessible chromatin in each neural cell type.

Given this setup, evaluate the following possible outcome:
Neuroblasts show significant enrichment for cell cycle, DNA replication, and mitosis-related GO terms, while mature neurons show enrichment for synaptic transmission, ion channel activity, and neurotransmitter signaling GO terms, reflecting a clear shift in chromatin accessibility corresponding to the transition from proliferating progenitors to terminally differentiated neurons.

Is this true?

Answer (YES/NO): NO